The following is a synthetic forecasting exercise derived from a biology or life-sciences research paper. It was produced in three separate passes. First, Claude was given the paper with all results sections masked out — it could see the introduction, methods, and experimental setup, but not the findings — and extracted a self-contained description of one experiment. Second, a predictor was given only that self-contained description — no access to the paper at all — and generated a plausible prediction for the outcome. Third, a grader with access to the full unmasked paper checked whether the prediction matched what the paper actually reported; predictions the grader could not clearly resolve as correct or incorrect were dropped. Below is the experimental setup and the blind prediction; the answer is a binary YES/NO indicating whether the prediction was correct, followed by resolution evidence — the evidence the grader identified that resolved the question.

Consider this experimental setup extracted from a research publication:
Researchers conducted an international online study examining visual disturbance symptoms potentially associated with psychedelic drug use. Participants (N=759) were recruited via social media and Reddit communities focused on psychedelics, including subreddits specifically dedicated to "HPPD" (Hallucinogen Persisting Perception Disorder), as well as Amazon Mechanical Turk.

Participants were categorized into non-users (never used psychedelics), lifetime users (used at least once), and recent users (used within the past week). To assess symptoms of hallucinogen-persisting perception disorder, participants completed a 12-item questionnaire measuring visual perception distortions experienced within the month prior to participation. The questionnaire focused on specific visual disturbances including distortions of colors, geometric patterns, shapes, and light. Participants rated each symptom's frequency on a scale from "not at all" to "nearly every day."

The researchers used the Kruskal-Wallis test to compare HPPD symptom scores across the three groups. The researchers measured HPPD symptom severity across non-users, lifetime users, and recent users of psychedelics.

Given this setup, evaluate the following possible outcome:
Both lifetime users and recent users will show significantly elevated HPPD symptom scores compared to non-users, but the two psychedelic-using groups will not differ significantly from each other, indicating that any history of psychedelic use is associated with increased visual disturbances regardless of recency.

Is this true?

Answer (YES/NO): NO